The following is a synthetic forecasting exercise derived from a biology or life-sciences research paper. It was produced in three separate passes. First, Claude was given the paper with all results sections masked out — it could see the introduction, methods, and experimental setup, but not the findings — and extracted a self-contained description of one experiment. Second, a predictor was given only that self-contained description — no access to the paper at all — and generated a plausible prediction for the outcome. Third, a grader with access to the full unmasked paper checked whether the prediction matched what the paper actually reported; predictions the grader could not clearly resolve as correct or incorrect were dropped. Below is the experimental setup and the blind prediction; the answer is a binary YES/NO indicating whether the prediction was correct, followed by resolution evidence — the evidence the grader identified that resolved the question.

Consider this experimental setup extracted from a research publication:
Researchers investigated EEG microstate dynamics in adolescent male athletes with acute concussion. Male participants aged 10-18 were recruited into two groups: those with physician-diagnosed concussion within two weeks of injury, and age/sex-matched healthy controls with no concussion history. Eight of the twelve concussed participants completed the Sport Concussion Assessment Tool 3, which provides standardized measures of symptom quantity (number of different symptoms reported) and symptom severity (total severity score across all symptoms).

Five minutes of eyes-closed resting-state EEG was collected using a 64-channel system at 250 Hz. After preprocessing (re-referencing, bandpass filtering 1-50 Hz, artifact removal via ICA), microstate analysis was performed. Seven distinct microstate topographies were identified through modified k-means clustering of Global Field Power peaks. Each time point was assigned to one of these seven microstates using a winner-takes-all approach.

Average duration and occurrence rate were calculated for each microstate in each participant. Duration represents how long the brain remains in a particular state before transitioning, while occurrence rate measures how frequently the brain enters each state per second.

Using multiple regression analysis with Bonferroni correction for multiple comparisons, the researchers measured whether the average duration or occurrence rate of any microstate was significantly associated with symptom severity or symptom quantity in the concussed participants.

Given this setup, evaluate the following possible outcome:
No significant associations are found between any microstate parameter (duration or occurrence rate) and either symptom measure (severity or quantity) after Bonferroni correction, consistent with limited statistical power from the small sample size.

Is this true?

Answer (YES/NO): NO